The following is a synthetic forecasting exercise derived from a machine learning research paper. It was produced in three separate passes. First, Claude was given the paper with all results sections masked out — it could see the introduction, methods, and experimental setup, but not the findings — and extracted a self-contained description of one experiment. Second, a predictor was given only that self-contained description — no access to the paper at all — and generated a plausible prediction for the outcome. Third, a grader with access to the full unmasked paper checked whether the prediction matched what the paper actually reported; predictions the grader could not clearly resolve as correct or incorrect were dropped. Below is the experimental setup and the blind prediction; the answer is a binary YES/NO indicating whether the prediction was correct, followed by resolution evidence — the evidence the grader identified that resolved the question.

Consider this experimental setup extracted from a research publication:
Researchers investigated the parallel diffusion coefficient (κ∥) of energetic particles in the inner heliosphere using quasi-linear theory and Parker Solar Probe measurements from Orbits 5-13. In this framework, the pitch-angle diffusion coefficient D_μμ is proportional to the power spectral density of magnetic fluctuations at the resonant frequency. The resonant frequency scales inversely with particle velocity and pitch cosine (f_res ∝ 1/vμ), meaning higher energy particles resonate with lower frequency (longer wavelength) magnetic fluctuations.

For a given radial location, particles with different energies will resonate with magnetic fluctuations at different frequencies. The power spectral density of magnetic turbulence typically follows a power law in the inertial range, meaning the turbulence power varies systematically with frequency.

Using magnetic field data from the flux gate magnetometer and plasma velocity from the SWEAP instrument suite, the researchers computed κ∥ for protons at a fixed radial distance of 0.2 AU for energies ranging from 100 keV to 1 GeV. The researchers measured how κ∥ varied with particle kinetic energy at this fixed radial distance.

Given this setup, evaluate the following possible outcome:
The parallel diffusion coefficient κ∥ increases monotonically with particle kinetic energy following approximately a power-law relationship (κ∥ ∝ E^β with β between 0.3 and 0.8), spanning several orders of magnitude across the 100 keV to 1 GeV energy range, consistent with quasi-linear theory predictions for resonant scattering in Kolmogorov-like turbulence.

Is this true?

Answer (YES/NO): YES